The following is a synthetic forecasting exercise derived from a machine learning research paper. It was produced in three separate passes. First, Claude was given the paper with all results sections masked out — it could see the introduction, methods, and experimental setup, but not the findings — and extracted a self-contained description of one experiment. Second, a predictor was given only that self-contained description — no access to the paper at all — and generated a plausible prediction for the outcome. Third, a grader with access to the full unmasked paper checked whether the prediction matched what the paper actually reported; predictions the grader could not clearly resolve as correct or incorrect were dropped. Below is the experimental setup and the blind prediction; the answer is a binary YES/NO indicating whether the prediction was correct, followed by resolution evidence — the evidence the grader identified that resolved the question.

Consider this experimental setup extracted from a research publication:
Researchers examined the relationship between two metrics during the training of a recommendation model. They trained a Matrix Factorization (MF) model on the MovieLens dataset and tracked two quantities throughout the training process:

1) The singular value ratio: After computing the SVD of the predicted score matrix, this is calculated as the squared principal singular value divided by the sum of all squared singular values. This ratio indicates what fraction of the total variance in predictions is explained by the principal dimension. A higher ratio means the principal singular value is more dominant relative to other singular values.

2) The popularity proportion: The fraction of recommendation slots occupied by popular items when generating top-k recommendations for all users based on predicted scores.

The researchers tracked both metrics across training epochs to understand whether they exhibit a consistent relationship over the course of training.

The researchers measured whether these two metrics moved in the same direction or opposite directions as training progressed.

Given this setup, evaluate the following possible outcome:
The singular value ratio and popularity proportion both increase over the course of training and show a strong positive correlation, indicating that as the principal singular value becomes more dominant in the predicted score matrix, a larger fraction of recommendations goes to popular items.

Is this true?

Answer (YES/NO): NO